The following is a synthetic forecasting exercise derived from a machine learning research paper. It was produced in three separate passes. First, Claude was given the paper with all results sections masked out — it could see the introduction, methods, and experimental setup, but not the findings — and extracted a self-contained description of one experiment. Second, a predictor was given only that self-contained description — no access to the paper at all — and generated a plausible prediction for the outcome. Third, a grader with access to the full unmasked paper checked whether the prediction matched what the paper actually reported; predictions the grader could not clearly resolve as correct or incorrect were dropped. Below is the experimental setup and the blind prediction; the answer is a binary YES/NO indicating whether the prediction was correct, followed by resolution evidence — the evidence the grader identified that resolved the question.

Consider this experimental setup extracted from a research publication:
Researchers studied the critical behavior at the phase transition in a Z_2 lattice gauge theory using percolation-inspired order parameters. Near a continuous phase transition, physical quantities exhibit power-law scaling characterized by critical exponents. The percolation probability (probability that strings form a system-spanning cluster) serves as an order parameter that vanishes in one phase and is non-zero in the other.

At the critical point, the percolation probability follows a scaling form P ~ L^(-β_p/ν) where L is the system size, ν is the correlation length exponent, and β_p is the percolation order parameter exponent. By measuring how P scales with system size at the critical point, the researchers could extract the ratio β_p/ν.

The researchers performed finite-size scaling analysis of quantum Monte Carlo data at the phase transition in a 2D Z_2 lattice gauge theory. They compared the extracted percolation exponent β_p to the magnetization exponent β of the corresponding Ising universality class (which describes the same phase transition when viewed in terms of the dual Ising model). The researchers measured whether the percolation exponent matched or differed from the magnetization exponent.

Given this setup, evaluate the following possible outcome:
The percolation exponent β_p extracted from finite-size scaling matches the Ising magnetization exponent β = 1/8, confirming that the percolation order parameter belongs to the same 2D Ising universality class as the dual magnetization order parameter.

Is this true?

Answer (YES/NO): NO